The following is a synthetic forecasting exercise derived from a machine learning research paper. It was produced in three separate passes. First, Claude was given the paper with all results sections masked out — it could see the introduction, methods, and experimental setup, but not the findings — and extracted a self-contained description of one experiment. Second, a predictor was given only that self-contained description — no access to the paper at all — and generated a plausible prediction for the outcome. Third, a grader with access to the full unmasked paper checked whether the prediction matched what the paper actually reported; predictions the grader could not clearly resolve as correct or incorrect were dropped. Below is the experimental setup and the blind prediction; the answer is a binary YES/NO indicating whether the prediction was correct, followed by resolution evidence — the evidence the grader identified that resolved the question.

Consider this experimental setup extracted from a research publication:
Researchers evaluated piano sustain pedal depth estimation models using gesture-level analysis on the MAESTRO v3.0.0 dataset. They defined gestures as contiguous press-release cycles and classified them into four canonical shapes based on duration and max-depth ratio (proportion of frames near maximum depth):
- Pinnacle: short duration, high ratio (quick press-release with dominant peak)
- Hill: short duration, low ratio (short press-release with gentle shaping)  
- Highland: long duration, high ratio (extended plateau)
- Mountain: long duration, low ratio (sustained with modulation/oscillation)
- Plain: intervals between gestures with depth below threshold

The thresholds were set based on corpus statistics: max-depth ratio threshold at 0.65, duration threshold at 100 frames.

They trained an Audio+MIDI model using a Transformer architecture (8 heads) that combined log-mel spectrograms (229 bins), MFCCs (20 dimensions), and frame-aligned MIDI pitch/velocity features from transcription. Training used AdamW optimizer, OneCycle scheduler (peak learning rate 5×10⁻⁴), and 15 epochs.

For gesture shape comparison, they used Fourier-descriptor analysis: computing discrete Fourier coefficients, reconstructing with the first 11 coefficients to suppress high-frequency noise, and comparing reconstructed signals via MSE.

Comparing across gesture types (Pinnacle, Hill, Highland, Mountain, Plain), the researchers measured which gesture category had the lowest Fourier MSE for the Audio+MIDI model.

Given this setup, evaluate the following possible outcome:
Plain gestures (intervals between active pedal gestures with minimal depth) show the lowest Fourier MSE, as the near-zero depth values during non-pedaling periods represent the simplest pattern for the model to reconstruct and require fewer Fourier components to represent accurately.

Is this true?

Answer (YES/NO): NO